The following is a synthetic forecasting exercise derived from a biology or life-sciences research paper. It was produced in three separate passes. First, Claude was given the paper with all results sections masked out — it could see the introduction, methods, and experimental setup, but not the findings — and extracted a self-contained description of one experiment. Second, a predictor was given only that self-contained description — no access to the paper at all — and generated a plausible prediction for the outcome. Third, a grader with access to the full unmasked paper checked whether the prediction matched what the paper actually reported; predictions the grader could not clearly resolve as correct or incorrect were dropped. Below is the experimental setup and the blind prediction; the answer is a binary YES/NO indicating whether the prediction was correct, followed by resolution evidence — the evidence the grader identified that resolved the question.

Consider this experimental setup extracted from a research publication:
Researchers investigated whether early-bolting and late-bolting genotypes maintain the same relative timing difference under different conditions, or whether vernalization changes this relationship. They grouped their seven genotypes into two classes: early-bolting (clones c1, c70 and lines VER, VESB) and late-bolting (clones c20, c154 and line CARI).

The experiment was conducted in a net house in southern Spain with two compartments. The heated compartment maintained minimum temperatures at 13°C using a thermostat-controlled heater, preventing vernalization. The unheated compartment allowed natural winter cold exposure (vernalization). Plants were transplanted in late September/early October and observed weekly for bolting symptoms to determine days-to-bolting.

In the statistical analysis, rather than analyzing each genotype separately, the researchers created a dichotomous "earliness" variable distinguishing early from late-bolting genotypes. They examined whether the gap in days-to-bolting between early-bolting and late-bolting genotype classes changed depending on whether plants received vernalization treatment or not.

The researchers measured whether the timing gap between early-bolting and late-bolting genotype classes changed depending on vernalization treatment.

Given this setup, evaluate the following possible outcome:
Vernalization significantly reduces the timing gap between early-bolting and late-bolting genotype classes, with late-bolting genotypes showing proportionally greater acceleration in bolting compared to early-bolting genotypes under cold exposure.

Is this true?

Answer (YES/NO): YES